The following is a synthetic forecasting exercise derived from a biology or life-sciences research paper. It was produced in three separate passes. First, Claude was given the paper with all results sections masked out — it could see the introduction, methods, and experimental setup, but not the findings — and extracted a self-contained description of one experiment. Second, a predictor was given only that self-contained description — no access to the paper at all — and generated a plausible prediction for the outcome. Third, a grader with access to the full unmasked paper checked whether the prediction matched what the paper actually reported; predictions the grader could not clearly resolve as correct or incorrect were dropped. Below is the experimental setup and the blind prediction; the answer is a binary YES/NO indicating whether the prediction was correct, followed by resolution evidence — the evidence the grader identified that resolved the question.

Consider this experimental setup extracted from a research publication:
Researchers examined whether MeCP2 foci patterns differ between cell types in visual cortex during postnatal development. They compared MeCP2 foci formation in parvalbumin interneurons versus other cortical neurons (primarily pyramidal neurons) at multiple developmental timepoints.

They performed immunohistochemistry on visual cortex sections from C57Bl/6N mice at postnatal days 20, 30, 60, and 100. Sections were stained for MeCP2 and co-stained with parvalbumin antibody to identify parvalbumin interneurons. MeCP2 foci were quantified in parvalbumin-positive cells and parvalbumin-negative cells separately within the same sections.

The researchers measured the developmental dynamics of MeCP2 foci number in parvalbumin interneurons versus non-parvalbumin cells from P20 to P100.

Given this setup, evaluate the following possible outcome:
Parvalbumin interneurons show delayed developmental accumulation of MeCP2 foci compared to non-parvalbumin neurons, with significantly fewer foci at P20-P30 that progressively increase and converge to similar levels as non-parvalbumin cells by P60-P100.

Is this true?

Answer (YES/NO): NO